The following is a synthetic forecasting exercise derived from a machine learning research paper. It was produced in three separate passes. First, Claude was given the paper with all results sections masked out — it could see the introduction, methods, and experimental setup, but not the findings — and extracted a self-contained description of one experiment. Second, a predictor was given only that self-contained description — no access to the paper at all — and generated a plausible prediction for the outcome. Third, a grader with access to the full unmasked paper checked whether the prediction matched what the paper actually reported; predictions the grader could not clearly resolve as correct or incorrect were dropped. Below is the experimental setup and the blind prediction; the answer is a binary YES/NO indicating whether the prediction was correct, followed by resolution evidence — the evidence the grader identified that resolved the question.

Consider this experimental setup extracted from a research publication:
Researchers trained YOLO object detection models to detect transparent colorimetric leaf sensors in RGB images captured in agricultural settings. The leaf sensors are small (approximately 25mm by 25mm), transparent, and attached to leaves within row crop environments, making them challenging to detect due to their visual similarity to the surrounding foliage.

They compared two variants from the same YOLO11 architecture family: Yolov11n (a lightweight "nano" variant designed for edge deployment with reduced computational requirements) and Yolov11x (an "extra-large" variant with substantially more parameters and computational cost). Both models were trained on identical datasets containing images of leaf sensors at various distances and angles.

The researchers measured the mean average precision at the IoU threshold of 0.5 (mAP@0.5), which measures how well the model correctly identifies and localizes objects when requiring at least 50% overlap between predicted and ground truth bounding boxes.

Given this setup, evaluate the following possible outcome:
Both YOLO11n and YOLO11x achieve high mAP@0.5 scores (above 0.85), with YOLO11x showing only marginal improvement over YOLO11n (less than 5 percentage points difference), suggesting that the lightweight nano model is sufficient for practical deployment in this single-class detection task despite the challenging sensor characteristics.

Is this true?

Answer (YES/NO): YES